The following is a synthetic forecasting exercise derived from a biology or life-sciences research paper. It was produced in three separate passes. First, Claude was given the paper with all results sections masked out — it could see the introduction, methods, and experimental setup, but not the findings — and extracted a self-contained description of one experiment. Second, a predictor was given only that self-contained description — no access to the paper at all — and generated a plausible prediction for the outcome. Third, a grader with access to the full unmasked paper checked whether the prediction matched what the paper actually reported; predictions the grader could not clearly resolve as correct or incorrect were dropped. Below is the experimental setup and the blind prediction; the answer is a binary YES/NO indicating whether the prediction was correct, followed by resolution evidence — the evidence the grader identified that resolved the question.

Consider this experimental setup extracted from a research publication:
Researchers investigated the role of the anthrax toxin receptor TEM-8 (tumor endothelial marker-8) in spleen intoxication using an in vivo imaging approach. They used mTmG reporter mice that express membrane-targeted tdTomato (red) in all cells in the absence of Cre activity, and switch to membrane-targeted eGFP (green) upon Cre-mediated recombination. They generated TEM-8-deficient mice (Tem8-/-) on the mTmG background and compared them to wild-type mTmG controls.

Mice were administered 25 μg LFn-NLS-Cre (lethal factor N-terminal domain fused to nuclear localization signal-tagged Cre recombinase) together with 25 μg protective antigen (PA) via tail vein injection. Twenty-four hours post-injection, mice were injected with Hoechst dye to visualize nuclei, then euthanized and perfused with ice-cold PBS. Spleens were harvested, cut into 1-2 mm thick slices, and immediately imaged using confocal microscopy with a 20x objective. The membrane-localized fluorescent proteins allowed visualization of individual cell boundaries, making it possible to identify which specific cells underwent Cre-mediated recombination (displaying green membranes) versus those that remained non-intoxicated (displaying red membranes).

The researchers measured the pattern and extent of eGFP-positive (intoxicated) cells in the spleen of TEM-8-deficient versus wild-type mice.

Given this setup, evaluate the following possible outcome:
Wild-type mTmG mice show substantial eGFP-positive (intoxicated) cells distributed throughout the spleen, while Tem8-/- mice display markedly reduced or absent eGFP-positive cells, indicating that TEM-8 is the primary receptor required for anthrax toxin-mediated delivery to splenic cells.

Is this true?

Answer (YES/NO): YES